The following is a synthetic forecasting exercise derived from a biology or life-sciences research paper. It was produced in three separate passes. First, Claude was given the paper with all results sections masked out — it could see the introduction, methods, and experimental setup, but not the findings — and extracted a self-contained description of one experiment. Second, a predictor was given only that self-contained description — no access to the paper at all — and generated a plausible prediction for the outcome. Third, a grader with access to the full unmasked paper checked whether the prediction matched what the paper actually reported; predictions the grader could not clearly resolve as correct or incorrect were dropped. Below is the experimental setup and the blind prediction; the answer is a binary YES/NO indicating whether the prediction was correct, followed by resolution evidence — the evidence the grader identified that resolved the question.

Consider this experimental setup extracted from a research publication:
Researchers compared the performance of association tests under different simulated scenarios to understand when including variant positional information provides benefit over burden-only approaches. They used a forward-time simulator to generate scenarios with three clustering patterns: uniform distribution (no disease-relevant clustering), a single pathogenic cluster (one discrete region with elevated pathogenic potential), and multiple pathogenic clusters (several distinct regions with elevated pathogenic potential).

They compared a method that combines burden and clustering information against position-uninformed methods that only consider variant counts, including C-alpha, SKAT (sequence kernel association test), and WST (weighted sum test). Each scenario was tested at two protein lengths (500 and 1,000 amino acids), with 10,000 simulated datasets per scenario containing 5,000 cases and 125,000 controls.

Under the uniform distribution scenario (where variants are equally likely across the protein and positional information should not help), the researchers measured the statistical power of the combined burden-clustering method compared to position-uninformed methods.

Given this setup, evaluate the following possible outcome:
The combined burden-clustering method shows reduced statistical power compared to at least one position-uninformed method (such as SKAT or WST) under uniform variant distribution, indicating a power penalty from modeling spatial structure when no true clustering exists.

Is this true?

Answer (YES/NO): NO